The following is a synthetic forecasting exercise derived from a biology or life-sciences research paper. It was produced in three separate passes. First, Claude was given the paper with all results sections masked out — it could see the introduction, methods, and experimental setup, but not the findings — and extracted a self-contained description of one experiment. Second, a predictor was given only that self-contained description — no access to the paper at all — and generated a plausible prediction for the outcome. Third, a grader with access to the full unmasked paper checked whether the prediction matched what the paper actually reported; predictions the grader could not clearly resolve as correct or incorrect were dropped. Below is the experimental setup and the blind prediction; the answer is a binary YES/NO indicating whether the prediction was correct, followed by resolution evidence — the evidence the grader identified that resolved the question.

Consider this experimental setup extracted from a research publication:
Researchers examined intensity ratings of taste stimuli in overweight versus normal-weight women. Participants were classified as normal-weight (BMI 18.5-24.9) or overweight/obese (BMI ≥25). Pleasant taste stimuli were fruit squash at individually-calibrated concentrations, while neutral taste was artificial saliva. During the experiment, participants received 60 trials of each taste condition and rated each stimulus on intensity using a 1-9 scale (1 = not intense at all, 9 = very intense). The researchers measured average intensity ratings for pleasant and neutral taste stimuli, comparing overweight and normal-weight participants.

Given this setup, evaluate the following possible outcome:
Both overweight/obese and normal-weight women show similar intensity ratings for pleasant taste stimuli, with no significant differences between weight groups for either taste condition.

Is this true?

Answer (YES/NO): YES